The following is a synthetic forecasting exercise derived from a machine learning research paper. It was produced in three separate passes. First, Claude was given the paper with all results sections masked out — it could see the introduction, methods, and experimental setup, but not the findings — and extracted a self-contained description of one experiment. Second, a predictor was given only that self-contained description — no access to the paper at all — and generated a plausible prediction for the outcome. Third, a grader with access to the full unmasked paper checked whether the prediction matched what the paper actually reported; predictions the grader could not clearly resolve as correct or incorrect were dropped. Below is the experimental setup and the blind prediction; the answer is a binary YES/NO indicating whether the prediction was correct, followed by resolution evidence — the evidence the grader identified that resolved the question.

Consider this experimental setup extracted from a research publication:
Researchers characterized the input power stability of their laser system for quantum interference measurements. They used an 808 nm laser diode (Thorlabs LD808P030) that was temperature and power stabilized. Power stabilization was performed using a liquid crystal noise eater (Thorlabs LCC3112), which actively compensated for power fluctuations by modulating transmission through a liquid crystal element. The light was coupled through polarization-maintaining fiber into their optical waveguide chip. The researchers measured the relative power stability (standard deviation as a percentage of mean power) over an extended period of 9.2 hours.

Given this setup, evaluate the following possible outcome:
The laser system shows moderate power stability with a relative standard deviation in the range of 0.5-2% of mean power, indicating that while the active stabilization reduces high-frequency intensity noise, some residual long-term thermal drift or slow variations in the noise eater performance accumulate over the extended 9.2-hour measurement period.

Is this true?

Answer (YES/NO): NO